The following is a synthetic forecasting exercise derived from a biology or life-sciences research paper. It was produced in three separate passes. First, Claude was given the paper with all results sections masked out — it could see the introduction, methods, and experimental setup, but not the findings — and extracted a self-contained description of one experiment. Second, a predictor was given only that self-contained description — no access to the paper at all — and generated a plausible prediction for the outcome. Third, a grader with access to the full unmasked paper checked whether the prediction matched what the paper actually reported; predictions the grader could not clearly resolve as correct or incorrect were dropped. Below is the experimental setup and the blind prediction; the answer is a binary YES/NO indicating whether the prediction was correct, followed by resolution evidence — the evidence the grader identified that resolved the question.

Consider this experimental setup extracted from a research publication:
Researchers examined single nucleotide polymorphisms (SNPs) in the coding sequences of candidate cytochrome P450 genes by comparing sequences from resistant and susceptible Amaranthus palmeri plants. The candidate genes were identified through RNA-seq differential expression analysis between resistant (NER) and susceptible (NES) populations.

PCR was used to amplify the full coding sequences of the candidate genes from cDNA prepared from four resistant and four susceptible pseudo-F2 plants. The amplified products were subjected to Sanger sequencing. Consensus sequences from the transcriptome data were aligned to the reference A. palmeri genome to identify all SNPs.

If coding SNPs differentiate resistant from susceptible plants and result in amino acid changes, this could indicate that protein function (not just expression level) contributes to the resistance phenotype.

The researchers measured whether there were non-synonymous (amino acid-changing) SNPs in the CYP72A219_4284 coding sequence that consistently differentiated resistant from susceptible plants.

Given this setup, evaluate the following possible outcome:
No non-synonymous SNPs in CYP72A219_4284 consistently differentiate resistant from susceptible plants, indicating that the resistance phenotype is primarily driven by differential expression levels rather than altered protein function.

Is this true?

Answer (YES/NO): YES